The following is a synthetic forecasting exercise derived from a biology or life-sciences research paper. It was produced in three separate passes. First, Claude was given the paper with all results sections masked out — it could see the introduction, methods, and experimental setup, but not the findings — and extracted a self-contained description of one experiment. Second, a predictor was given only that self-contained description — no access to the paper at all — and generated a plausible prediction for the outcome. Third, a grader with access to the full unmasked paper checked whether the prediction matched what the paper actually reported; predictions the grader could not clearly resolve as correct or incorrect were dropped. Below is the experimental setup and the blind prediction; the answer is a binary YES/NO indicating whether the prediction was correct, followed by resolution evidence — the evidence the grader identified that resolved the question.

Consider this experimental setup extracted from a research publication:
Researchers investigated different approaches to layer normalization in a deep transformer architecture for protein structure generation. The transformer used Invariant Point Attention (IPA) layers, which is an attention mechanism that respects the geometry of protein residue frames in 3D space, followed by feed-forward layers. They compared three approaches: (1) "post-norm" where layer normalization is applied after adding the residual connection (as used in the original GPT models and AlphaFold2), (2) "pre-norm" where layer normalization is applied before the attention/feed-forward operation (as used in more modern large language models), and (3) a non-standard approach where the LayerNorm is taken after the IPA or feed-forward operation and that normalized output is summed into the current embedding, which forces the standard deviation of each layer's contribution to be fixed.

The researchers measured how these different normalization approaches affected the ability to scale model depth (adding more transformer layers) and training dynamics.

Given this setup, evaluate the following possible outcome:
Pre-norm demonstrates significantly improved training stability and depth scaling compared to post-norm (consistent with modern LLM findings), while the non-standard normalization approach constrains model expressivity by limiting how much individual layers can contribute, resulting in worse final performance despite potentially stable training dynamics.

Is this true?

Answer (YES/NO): NO